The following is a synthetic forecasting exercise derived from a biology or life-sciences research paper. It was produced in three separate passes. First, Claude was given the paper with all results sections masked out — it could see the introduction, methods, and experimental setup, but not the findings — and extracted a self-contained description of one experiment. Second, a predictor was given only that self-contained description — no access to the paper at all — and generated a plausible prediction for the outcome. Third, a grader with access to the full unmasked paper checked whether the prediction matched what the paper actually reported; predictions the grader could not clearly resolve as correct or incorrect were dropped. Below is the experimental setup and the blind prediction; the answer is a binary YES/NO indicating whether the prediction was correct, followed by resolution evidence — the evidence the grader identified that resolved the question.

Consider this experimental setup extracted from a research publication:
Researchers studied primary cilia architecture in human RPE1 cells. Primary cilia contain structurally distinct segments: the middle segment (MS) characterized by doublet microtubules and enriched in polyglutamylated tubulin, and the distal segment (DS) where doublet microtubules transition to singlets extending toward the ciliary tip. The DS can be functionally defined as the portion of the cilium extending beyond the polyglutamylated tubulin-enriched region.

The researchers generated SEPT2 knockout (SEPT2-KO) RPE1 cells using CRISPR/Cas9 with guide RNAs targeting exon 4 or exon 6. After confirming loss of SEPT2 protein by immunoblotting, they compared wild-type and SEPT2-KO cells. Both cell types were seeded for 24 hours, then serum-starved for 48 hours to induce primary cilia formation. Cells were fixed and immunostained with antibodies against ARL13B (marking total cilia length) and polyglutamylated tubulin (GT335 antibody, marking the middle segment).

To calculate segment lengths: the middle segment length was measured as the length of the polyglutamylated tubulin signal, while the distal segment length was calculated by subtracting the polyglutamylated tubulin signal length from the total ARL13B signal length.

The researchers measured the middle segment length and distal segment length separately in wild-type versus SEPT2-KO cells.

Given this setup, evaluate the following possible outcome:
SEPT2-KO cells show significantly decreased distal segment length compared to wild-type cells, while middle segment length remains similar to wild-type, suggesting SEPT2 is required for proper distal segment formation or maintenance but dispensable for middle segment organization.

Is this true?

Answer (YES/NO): NO